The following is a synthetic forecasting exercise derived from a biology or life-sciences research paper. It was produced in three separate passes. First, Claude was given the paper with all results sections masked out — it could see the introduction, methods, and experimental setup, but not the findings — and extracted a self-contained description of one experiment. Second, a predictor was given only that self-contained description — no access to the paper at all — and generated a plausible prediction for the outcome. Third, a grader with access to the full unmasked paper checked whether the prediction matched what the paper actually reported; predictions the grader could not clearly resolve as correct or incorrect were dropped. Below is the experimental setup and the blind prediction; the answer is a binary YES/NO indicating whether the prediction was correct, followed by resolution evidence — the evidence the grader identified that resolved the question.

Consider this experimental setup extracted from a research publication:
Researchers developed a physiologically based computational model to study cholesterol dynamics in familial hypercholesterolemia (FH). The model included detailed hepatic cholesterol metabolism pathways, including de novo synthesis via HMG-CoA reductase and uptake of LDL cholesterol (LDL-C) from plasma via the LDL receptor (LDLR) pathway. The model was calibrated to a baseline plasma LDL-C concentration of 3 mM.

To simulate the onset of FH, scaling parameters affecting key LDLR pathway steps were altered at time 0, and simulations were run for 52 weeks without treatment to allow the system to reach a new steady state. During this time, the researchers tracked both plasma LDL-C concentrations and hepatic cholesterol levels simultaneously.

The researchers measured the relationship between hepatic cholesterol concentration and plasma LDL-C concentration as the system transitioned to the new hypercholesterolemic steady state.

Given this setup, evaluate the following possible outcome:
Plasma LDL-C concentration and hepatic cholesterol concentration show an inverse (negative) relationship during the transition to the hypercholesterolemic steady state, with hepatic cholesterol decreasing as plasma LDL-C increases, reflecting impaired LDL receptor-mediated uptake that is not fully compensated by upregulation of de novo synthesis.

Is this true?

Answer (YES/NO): YES